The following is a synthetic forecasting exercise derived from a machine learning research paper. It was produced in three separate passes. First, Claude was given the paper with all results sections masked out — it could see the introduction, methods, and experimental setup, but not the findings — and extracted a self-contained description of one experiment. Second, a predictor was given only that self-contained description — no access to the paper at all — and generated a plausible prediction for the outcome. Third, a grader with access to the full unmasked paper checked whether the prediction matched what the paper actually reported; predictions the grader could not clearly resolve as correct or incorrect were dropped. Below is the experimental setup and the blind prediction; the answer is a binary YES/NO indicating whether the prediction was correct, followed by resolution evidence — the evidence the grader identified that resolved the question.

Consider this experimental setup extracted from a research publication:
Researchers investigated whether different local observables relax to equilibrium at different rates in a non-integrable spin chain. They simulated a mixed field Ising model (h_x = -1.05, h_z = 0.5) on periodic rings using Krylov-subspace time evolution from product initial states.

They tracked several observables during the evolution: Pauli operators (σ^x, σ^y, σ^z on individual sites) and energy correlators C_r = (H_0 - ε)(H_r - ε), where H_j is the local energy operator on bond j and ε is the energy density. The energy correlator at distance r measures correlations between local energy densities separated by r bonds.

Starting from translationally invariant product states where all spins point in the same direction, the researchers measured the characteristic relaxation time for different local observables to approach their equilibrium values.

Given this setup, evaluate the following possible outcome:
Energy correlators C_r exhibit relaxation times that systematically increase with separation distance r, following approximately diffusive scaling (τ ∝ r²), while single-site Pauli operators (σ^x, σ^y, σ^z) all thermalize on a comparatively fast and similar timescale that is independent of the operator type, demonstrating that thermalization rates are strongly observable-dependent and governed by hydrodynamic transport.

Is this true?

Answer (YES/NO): NO